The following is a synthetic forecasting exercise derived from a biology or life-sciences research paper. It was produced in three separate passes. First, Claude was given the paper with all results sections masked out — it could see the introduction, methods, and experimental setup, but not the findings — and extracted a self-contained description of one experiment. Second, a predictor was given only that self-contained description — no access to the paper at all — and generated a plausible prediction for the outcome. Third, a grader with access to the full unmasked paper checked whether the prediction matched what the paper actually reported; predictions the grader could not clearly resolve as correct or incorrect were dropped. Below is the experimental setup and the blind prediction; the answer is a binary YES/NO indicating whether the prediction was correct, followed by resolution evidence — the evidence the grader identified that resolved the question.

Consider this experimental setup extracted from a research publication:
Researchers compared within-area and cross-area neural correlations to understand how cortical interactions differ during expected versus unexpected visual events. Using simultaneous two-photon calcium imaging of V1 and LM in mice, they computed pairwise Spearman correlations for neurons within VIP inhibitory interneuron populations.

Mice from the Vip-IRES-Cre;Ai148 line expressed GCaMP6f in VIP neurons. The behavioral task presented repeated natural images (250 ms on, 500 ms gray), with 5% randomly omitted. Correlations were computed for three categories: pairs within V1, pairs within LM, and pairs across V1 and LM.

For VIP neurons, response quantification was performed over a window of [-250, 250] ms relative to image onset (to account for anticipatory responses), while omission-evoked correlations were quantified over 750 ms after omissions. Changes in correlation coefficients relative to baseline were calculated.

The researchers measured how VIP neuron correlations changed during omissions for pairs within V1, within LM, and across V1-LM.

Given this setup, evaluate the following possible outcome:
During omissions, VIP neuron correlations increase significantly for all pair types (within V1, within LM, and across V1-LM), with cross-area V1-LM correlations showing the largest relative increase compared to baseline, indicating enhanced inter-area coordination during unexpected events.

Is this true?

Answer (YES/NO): NO